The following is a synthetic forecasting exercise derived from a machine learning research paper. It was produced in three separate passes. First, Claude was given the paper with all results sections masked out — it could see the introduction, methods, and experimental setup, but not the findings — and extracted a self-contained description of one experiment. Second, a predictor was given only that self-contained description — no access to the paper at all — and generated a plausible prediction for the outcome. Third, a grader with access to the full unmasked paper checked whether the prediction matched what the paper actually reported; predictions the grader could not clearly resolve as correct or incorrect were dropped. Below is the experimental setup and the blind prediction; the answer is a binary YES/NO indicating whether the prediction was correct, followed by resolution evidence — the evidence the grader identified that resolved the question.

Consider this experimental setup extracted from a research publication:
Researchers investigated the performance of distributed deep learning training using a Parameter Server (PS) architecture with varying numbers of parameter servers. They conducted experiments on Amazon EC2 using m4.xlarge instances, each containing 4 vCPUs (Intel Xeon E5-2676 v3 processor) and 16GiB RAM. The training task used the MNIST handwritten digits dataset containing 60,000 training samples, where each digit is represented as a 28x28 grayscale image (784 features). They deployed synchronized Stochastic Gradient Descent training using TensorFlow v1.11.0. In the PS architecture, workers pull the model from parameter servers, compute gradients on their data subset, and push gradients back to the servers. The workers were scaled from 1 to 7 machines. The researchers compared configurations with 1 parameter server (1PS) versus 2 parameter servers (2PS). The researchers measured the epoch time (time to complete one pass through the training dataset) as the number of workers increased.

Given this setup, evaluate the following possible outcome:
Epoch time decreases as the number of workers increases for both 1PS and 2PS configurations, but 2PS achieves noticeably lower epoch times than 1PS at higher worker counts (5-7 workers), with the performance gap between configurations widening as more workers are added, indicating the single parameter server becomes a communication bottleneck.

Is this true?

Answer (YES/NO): NO